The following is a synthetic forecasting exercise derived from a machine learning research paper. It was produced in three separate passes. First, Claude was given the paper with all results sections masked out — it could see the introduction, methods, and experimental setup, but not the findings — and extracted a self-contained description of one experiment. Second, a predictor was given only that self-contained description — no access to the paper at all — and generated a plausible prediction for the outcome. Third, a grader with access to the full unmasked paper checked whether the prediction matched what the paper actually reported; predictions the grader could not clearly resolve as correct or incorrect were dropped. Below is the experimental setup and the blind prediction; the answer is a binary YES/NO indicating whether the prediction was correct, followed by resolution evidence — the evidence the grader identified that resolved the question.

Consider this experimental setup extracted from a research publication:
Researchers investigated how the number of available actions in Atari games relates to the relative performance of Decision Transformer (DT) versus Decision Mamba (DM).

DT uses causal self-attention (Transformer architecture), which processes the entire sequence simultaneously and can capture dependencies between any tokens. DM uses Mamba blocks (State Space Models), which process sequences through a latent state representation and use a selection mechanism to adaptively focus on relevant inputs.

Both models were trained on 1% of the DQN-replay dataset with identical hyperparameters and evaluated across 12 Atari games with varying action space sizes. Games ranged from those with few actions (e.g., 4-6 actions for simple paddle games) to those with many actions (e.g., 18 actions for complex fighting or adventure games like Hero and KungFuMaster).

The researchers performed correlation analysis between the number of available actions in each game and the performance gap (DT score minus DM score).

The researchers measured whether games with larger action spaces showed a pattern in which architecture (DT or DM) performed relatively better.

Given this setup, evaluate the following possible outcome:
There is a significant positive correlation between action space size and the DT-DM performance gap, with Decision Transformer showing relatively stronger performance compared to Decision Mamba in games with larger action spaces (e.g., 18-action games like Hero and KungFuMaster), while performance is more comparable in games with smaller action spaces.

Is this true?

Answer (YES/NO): YES